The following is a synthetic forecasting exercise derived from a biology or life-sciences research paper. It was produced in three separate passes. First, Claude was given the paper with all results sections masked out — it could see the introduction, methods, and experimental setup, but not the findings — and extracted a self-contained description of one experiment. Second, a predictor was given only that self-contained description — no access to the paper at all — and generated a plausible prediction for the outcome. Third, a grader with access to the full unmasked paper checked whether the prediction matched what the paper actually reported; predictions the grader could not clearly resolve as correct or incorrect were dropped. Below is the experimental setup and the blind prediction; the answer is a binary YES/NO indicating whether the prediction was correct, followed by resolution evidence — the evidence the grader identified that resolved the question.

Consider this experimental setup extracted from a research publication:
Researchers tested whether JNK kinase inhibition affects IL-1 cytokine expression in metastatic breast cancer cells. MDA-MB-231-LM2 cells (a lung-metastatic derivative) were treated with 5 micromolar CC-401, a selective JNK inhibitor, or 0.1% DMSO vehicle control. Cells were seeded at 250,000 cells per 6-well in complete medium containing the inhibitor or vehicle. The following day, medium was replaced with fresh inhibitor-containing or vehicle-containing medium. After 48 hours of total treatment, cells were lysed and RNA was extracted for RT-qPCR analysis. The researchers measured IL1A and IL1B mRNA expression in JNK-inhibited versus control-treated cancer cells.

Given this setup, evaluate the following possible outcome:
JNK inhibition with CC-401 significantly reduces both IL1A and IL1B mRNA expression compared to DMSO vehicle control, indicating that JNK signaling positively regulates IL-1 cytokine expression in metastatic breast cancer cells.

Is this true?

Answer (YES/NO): YES